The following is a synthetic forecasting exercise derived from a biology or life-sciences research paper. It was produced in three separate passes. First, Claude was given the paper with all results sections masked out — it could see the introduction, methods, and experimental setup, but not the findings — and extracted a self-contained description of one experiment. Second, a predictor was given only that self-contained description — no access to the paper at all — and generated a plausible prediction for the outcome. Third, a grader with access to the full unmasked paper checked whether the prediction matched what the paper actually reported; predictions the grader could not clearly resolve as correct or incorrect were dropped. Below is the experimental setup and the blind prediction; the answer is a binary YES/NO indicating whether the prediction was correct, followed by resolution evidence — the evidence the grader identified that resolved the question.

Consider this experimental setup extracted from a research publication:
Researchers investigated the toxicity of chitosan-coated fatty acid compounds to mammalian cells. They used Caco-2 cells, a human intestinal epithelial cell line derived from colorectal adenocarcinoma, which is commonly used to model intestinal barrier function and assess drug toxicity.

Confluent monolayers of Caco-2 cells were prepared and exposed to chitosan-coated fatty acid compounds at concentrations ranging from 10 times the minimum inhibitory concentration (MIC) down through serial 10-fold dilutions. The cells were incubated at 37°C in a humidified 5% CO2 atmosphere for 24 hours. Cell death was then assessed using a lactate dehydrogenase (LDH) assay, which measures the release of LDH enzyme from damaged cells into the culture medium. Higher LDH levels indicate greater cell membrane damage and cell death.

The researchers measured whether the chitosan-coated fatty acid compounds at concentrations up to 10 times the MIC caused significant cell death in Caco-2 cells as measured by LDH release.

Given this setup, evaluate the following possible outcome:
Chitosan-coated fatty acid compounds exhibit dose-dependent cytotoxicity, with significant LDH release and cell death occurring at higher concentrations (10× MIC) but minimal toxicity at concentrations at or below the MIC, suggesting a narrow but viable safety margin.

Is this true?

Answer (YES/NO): NO